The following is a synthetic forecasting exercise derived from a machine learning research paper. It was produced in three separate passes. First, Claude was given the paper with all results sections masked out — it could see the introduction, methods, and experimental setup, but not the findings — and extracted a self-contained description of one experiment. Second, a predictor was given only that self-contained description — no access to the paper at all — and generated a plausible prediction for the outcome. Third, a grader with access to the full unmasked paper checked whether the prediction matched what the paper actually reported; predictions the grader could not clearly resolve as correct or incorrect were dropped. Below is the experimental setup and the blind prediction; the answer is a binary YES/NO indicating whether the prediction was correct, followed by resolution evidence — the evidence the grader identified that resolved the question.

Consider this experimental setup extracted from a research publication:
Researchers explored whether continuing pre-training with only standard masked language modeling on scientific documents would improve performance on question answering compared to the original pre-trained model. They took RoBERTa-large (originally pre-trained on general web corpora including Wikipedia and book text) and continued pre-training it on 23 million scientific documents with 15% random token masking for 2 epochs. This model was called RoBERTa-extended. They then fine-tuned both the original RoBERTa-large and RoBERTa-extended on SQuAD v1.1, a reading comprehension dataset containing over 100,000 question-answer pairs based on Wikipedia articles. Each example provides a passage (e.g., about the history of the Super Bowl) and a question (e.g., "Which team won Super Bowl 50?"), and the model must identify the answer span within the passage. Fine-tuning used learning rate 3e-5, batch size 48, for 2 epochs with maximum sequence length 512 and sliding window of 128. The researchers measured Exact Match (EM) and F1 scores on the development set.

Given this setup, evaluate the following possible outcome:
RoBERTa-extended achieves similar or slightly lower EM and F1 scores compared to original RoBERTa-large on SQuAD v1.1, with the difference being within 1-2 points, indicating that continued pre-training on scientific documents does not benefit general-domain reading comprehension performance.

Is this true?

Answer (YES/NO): YES